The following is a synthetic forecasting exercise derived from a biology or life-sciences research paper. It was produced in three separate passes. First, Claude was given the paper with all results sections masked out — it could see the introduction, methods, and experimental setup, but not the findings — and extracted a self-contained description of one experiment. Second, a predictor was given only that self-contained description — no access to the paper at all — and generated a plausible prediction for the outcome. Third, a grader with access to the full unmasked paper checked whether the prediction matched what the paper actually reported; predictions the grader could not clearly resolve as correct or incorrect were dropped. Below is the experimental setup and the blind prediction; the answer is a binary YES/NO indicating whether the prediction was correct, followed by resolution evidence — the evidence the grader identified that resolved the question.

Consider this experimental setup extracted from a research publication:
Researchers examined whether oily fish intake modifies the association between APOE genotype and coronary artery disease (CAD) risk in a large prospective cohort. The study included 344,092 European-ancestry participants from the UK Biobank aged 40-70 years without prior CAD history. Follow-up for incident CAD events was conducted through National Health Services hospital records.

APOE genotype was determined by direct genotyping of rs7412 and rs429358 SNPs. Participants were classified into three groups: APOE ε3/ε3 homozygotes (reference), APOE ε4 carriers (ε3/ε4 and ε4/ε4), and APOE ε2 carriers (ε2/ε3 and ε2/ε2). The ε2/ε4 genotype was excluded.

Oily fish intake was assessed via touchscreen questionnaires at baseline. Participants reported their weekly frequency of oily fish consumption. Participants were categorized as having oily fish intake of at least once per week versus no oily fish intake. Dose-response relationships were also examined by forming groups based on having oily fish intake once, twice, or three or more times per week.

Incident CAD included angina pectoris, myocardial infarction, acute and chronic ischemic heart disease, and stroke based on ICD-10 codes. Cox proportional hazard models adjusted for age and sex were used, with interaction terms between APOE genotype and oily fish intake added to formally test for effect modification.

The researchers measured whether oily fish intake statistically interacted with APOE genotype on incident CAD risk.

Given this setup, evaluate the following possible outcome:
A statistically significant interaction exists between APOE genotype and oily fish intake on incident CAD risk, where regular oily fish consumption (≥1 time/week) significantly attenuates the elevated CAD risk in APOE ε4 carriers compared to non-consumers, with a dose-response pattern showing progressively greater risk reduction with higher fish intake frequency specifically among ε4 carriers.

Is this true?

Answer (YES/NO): NO